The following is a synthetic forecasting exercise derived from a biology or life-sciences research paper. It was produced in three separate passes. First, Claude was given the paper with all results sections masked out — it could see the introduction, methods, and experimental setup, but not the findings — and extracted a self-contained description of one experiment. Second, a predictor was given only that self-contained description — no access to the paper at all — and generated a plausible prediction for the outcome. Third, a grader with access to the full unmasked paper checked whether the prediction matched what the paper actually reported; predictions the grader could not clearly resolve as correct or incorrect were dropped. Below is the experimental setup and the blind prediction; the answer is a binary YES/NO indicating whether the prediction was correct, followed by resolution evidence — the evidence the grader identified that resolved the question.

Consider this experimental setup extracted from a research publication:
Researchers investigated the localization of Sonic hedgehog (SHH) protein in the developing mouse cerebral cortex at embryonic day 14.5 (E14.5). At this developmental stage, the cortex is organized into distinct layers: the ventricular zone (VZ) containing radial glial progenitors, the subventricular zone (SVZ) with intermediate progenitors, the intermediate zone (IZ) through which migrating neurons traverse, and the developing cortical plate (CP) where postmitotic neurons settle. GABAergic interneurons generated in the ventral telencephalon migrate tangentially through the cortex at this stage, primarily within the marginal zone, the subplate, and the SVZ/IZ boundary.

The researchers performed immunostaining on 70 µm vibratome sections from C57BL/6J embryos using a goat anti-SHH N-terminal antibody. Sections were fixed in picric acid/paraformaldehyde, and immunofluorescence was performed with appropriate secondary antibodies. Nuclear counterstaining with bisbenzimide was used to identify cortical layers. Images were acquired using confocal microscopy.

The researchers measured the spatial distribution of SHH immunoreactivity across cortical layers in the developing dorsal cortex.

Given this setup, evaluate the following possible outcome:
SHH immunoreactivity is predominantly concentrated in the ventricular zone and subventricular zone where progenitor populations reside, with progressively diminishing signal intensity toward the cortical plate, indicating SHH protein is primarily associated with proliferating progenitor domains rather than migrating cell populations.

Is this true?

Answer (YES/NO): NO